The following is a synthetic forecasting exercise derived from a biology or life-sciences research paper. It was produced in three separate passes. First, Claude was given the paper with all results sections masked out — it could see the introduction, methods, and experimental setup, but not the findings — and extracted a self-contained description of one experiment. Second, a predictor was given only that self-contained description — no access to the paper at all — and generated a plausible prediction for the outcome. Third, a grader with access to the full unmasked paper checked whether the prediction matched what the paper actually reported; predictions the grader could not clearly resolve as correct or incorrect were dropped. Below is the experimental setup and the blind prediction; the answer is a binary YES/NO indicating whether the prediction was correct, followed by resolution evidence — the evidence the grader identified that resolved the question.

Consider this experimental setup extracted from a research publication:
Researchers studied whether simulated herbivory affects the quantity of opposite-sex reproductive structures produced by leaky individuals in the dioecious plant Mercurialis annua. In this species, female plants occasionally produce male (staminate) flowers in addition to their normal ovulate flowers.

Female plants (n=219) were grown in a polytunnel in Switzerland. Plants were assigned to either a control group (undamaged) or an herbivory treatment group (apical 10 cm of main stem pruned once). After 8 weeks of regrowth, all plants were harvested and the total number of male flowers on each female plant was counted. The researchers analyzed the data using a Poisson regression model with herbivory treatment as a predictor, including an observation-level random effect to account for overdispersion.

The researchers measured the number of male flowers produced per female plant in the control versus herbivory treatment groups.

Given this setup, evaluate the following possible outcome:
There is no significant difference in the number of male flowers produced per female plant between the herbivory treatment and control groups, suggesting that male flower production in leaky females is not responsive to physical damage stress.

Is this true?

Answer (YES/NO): NO